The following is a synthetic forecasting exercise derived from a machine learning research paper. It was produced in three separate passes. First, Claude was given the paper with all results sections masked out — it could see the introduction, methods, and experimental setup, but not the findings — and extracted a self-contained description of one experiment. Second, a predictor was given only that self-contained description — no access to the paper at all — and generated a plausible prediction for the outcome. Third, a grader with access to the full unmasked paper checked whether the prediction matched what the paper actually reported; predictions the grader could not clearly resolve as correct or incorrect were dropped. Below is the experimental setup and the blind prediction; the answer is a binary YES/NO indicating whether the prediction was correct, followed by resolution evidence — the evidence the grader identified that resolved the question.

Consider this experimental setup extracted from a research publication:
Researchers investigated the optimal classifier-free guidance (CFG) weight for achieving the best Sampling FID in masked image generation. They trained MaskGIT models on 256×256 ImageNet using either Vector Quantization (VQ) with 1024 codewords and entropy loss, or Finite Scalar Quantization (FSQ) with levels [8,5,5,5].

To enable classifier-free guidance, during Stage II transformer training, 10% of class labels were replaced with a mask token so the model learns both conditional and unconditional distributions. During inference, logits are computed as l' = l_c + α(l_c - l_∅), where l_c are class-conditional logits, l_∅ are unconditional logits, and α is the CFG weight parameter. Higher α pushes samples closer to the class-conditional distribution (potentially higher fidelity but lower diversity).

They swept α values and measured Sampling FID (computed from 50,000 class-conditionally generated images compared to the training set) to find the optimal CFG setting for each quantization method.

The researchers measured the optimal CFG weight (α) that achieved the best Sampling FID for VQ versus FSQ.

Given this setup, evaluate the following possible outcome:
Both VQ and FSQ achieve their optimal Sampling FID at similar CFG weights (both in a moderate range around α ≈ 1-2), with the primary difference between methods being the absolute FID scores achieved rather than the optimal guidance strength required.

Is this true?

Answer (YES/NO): NO